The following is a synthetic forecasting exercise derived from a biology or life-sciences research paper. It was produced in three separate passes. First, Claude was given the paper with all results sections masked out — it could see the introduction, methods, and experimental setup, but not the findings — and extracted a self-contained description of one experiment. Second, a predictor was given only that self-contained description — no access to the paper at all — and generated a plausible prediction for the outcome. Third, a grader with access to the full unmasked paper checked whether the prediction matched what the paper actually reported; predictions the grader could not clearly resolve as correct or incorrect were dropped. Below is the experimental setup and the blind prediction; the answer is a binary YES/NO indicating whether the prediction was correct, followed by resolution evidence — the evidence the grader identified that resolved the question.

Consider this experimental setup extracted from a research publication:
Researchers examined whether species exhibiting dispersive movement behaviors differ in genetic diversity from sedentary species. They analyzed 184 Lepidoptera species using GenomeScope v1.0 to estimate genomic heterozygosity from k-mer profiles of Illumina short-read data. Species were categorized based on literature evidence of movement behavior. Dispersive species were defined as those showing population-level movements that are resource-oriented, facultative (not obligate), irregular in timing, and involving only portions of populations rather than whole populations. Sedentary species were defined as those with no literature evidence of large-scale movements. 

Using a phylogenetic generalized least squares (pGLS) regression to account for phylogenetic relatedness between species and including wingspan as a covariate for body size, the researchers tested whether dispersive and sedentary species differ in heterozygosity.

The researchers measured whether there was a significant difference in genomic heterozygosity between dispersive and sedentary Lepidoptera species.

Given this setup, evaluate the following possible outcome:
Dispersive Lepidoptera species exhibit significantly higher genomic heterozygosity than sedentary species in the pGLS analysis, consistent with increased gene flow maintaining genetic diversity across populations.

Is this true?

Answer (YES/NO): NO